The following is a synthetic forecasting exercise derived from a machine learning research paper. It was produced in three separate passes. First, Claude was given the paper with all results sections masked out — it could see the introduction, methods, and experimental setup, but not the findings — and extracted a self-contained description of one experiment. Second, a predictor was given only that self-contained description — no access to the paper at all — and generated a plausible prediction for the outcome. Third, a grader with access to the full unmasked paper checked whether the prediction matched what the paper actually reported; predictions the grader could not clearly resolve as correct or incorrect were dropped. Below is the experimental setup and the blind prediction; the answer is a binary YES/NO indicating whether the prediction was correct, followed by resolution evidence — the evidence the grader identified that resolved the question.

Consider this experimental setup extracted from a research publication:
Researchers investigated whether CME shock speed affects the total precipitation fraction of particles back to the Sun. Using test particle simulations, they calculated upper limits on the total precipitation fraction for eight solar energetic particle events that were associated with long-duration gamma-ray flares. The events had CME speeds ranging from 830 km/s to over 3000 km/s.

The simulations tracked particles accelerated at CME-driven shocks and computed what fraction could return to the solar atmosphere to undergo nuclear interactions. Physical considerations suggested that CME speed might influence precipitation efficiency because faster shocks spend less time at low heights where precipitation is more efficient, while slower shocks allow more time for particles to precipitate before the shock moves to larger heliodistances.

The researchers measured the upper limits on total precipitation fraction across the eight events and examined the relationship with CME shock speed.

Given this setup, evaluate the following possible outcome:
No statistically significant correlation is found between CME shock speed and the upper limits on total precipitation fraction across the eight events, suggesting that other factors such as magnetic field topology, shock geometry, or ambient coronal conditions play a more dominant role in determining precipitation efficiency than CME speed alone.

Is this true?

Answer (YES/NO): NO